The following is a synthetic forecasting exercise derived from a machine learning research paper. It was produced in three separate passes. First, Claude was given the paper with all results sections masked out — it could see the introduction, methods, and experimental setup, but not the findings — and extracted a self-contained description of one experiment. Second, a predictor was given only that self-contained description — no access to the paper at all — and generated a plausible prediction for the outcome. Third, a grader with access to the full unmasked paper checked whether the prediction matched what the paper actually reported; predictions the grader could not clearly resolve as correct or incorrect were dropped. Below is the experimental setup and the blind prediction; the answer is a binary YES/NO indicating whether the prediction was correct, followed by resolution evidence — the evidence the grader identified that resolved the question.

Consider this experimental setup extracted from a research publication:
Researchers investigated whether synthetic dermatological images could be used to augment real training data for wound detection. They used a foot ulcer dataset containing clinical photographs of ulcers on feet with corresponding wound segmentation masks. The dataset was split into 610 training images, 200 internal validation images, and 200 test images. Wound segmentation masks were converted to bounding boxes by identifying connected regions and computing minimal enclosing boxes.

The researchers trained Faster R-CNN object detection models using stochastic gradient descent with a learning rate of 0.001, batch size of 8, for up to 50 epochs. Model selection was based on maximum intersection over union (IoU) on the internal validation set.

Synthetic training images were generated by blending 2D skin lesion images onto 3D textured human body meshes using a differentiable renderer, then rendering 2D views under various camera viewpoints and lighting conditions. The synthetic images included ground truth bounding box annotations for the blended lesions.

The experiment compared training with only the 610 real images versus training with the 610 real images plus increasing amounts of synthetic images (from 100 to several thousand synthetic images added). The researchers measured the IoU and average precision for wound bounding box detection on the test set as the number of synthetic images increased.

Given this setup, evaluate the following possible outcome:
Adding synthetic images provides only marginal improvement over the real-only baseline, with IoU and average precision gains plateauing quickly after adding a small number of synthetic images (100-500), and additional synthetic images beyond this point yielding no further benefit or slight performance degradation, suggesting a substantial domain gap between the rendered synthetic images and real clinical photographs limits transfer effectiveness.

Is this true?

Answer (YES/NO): NO